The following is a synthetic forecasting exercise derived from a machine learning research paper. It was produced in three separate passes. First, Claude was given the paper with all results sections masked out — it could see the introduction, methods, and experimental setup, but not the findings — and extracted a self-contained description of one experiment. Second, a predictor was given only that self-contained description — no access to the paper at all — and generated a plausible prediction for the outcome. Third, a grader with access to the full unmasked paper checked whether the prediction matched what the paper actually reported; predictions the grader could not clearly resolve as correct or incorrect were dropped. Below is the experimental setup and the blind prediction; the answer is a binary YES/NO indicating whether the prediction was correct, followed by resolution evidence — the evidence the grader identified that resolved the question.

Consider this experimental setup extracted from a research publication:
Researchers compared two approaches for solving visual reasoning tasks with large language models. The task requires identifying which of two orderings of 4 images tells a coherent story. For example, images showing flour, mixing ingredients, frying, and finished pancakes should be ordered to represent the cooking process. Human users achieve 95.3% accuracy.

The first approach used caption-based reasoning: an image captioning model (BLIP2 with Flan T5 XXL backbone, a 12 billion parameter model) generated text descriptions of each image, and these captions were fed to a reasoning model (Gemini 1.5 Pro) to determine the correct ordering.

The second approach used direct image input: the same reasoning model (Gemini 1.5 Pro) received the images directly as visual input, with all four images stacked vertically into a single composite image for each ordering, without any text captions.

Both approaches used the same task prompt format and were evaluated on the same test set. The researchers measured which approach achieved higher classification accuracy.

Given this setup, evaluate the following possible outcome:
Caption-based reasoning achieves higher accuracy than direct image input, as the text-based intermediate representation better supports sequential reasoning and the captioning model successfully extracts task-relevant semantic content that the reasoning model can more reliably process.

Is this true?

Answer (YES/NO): YES